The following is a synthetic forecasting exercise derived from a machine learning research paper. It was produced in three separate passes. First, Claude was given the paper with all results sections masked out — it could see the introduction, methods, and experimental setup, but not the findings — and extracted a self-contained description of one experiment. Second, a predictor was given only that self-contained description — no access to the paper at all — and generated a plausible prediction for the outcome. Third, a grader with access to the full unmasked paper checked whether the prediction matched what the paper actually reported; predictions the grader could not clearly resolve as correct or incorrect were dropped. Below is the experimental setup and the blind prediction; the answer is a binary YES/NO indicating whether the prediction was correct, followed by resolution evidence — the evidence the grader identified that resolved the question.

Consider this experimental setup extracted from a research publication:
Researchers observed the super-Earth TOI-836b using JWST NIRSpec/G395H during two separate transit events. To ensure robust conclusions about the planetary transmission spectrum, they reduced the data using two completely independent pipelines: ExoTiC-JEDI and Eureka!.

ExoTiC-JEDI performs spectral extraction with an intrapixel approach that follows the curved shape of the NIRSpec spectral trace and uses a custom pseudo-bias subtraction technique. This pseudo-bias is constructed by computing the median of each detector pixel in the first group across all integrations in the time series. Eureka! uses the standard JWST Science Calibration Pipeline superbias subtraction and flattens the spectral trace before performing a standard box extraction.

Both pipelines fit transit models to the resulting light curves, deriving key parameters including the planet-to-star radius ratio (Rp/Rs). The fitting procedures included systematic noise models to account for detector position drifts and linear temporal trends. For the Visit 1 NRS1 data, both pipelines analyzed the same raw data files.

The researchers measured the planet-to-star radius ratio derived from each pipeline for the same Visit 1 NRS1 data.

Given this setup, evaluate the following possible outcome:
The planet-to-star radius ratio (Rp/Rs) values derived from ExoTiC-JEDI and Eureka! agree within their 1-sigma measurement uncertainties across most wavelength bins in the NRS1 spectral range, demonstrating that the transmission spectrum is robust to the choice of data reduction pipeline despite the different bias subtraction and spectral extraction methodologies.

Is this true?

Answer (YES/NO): YES